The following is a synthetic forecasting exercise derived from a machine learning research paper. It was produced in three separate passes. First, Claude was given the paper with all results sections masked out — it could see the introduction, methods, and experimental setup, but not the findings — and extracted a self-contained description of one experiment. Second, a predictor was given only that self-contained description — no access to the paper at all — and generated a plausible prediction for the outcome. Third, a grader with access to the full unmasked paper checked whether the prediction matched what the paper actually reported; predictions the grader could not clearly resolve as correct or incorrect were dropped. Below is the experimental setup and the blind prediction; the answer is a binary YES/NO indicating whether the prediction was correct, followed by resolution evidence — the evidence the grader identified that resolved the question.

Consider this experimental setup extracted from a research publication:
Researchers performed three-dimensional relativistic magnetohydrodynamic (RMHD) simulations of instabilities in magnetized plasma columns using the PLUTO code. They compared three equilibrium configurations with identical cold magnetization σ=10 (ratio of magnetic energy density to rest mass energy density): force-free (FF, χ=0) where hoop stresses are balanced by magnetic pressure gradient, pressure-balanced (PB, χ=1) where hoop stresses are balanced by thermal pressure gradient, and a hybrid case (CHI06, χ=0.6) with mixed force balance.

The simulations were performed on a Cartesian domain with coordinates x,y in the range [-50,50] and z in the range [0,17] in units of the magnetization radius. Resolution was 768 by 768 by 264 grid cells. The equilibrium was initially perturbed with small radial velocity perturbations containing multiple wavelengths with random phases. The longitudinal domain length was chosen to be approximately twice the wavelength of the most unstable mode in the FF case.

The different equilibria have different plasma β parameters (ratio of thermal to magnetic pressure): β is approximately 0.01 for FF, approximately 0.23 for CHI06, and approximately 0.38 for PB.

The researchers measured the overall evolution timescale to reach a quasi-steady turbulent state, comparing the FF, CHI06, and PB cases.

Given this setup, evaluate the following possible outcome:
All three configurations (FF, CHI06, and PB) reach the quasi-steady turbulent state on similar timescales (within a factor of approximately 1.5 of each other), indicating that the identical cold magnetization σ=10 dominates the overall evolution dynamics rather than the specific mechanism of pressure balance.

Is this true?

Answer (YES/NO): NO